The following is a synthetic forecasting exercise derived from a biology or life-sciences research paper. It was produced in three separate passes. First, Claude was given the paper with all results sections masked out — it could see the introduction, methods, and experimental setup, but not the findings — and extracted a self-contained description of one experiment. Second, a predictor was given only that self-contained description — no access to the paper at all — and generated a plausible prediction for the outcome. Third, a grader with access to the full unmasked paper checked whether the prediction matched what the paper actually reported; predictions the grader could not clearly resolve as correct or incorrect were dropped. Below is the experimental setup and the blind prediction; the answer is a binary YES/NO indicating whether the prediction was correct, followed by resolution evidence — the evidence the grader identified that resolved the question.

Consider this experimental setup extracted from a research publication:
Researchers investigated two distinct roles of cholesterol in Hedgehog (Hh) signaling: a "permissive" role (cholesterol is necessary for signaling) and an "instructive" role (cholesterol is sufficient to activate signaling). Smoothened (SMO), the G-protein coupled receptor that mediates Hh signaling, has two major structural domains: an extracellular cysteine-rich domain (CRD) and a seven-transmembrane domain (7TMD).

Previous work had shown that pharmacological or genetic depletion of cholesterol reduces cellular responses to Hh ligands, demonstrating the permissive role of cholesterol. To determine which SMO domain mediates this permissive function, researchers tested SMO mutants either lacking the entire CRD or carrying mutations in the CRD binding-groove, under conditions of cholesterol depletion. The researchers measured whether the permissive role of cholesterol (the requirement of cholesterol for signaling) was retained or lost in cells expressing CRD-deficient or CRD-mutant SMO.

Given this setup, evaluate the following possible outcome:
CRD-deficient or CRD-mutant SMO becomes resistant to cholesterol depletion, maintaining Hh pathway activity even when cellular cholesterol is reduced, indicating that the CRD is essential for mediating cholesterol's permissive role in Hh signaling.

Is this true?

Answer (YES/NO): NO